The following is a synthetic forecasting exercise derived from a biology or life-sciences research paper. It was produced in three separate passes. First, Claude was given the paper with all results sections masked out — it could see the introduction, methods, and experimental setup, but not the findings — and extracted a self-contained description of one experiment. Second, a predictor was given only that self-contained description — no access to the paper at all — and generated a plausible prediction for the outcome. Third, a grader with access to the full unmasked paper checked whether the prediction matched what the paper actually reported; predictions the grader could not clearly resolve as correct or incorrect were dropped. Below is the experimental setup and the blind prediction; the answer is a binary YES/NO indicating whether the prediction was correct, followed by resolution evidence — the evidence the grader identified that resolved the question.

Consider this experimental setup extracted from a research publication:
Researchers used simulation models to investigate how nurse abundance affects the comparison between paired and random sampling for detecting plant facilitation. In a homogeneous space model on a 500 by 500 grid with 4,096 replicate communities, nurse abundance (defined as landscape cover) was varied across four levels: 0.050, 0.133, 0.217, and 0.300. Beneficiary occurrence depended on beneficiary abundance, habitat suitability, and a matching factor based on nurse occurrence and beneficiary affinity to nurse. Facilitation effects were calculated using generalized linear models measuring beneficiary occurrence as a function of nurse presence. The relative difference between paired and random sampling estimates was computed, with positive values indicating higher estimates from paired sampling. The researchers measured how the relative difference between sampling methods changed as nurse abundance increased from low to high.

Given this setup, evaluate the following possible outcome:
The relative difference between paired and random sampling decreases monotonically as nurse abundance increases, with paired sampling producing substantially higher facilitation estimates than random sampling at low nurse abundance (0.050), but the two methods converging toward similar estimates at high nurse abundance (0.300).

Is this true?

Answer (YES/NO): NO